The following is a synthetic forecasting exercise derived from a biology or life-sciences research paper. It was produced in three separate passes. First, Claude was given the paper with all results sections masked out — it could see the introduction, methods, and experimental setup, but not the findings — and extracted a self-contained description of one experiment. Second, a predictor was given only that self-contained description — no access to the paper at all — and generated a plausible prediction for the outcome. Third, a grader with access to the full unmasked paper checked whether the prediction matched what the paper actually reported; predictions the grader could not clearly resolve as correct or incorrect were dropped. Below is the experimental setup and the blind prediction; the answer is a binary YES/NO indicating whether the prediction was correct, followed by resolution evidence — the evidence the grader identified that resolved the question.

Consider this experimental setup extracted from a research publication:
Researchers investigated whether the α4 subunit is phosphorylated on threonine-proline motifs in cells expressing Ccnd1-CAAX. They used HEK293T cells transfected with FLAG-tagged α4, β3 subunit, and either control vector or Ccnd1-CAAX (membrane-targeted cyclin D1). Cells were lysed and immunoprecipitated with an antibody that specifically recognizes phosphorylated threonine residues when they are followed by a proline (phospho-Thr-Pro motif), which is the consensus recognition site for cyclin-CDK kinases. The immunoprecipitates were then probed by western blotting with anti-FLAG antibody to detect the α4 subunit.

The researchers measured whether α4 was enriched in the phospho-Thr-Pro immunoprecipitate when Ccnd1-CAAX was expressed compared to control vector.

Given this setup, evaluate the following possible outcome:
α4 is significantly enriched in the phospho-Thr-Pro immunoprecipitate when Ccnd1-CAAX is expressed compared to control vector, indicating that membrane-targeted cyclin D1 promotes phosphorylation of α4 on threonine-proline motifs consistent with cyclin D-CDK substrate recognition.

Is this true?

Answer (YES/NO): YES